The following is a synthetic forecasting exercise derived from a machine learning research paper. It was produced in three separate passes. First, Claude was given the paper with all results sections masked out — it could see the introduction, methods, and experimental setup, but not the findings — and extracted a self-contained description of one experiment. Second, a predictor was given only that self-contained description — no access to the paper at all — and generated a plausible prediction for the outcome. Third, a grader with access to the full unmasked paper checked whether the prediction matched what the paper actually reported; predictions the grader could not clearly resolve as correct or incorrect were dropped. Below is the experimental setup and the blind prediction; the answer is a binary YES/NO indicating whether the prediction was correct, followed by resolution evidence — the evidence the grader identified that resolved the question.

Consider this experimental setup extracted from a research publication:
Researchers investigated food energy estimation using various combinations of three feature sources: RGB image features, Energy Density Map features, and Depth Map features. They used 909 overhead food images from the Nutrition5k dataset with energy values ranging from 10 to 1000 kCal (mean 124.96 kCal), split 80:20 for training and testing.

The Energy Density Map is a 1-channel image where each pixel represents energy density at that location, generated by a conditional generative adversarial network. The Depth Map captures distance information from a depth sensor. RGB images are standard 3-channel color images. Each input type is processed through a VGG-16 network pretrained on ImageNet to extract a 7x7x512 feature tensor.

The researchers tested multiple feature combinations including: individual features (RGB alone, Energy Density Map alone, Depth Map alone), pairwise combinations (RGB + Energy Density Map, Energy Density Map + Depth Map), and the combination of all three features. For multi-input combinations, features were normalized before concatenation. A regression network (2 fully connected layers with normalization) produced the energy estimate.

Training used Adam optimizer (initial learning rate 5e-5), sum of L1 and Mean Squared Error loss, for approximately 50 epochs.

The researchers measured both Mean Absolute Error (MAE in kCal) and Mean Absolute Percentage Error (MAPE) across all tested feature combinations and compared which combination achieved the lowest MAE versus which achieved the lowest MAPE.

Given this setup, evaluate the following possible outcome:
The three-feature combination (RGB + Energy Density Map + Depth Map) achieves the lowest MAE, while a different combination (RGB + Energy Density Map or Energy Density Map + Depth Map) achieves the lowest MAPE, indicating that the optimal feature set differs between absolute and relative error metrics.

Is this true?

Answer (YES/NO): YES